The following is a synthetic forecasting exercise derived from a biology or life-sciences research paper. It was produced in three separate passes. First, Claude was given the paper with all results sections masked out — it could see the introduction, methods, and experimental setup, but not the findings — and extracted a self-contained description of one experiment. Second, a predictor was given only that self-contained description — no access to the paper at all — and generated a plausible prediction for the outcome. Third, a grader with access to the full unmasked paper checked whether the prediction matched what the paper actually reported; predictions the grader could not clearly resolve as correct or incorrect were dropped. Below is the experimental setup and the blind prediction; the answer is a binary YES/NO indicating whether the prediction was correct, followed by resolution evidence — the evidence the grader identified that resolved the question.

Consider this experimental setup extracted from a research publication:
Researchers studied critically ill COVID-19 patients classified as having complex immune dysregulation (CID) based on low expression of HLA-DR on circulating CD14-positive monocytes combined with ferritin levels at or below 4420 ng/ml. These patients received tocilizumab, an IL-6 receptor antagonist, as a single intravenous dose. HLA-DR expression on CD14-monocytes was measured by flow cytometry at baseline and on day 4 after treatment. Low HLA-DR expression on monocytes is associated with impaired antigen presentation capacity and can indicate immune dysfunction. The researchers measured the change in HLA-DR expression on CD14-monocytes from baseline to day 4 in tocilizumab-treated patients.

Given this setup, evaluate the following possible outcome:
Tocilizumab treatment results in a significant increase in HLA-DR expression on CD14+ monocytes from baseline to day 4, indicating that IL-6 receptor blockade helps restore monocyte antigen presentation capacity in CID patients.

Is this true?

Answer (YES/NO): YES